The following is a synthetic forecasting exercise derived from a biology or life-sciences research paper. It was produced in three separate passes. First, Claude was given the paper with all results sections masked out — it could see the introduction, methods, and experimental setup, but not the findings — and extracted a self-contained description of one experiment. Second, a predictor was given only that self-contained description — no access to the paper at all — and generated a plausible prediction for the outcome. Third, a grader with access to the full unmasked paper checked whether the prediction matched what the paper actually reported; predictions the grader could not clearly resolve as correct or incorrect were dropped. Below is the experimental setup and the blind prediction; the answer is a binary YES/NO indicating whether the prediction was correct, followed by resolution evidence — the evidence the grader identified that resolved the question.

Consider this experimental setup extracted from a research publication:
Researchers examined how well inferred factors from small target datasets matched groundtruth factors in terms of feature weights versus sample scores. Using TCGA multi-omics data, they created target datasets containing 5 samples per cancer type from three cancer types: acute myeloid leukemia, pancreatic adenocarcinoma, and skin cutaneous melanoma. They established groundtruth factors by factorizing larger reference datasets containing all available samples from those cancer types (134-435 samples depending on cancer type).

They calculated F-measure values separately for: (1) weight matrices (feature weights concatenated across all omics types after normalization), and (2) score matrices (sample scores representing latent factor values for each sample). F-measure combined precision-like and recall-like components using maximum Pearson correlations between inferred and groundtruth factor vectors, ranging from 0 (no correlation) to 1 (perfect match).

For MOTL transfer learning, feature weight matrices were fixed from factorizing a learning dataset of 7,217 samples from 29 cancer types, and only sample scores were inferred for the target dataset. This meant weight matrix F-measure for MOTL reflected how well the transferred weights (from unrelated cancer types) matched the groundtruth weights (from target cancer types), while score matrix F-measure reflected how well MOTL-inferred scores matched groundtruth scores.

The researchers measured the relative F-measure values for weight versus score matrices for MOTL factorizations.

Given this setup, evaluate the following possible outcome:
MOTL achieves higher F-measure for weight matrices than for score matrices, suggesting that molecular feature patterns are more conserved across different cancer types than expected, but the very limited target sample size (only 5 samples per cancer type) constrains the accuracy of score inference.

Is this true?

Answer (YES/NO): NO